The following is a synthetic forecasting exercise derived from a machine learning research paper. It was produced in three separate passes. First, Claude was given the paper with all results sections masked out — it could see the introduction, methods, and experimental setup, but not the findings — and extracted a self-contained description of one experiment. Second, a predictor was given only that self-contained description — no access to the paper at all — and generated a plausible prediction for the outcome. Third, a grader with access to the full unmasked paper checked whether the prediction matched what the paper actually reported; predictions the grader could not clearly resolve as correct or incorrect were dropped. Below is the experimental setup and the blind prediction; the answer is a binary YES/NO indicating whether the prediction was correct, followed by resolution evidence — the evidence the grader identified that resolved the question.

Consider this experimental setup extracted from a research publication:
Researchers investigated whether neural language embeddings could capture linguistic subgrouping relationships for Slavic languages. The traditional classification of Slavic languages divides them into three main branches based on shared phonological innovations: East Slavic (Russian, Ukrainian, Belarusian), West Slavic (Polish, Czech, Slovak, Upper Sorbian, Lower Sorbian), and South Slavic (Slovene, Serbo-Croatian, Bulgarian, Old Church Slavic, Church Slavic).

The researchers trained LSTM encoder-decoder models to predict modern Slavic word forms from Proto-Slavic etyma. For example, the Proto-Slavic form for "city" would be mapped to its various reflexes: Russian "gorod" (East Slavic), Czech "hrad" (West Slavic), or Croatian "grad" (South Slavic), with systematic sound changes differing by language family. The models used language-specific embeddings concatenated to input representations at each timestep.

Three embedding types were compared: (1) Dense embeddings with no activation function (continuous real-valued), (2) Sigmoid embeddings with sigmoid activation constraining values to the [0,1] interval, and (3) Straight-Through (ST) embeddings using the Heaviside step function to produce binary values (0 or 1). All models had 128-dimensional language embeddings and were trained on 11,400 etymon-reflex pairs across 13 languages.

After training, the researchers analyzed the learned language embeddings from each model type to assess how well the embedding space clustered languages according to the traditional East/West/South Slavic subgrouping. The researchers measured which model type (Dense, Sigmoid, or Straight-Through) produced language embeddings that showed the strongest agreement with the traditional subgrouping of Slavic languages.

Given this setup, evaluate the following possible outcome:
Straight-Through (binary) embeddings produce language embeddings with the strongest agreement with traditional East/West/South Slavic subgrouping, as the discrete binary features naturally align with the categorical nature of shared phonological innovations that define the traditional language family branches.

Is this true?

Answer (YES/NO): NO